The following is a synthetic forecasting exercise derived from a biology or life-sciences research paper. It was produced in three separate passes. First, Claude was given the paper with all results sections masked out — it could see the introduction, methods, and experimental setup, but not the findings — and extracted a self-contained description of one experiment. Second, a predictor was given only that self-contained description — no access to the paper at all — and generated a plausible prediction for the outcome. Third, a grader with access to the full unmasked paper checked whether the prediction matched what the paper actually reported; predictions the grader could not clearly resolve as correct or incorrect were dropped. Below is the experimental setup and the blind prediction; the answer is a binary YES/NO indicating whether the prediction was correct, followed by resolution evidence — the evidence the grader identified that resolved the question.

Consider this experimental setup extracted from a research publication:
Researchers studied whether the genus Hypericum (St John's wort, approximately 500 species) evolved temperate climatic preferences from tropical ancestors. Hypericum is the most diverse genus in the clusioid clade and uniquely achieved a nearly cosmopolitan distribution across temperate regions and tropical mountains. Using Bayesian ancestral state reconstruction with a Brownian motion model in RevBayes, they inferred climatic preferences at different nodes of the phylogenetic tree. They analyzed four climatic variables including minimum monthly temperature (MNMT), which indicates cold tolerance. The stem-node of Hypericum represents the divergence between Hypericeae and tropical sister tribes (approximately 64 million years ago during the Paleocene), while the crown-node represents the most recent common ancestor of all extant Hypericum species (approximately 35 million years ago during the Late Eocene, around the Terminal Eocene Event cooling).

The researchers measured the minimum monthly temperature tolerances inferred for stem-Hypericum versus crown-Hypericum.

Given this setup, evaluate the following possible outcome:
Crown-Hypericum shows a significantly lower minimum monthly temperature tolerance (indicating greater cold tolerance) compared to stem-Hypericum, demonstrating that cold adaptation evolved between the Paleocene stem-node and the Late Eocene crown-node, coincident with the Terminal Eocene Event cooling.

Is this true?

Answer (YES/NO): YES